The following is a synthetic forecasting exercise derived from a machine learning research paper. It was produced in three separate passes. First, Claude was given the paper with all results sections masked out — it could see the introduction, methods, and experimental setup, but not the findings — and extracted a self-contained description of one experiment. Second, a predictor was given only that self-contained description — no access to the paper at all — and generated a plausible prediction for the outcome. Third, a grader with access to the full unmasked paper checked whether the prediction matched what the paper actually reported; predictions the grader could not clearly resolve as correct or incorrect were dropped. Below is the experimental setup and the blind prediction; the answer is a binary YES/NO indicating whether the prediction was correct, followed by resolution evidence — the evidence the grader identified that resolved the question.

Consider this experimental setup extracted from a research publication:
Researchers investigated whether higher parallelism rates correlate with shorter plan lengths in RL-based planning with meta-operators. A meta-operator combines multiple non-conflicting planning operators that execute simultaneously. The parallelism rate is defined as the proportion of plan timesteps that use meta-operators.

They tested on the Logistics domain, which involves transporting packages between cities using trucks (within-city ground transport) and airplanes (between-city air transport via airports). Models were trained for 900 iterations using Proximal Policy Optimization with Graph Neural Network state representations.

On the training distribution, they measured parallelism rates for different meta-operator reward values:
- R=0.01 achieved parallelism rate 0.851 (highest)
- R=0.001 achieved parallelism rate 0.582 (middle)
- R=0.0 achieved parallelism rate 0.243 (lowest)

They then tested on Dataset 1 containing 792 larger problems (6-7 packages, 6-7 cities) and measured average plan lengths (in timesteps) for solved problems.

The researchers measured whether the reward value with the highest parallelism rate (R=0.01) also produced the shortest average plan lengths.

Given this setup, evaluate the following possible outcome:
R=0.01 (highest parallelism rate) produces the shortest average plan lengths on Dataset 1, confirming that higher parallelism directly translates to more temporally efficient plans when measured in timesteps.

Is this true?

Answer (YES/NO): NO